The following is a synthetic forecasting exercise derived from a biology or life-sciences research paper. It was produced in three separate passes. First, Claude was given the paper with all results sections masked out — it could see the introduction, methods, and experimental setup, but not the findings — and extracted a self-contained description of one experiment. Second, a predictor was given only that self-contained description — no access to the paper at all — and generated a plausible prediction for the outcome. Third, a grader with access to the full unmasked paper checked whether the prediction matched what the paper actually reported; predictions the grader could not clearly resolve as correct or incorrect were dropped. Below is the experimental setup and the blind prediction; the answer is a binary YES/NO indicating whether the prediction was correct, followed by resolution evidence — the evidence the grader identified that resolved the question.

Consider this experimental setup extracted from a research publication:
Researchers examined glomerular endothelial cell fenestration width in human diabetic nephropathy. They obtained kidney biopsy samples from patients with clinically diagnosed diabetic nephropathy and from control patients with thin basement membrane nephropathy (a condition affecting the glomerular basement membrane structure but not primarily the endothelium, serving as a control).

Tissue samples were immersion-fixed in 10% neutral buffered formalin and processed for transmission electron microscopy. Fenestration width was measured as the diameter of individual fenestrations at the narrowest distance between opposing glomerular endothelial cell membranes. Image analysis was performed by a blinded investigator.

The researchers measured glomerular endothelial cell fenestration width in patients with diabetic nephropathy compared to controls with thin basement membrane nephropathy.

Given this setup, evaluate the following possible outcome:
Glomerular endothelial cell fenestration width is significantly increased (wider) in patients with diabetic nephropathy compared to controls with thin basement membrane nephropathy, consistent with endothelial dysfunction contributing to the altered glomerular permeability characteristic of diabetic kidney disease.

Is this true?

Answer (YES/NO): YES